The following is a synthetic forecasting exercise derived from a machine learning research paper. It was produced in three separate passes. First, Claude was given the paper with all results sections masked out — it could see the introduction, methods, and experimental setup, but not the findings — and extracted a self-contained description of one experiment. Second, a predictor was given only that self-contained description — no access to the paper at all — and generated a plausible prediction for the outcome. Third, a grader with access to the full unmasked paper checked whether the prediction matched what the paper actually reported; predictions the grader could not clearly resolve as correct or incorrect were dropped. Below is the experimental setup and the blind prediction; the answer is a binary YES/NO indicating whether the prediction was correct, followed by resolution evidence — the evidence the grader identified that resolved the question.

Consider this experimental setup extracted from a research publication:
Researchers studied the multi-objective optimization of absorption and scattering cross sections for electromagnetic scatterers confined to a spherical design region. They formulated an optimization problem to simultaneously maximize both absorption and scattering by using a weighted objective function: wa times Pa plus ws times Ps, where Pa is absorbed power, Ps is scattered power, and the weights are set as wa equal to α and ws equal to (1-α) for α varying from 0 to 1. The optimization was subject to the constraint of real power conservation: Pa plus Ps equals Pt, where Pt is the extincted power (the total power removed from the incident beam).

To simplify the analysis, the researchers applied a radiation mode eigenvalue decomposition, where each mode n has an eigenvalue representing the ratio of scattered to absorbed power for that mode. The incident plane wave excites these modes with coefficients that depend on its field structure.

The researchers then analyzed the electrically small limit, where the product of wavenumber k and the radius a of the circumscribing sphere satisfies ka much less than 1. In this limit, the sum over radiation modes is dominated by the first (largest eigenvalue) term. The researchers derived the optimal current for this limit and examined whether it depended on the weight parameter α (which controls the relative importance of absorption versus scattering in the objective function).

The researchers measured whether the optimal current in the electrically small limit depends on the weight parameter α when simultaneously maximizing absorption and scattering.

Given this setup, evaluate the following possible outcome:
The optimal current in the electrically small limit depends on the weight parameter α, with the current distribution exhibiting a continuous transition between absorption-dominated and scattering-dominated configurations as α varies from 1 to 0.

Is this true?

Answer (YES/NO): NO